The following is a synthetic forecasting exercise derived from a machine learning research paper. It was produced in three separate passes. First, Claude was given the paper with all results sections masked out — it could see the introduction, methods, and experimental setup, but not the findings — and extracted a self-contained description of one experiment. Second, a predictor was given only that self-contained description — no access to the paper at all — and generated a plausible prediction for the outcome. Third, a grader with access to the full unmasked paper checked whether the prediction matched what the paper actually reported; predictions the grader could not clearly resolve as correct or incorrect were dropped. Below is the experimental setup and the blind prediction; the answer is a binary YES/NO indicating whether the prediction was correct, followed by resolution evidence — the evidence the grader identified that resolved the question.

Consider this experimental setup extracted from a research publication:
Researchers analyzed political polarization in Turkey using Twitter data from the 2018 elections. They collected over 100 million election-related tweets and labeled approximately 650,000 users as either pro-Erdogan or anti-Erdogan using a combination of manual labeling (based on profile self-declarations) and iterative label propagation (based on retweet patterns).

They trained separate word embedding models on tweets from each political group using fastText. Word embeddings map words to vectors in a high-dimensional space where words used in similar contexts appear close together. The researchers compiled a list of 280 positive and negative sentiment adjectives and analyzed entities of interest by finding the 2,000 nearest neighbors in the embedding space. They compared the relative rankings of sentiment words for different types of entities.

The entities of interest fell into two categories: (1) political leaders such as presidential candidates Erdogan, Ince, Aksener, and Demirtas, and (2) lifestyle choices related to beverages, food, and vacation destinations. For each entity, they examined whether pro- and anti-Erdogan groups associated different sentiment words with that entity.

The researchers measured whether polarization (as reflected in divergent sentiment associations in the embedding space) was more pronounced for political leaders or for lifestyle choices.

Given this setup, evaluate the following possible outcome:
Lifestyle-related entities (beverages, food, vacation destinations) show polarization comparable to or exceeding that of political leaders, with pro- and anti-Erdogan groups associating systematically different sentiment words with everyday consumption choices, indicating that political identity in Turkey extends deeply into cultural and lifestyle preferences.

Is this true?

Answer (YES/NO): NO